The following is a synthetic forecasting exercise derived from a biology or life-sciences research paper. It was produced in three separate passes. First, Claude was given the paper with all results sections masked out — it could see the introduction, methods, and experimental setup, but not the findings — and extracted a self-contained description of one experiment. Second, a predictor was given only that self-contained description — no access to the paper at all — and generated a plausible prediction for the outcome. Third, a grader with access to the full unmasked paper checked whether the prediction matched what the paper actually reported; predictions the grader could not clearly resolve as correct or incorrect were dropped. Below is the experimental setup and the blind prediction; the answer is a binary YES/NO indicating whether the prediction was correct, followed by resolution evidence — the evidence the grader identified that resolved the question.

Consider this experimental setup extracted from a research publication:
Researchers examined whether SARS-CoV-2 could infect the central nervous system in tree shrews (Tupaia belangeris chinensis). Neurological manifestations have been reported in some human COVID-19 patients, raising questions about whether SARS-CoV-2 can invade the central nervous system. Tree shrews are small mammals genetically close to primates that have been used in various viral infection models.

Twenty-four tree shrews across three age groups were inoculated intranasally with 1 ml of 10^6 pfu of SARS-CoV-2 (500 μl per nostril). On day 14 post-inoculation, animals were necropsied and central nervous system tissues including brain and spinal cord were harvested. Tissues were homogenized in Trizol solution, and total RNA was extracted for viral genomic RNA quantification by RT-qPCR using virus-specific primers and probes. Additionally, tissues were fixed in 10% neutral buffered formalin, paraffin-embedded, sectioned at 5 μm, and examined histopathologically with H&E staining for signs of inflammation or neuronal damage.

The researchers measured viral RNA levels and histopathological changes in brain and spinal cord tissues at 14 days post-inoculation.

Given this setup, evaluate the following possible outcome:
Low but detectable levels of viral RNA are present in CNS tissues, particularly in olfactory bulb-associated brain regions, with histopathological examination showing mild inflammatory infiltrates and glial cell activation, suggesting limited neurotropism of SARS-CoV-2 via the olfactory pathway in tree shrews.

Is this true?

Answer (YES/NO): NO